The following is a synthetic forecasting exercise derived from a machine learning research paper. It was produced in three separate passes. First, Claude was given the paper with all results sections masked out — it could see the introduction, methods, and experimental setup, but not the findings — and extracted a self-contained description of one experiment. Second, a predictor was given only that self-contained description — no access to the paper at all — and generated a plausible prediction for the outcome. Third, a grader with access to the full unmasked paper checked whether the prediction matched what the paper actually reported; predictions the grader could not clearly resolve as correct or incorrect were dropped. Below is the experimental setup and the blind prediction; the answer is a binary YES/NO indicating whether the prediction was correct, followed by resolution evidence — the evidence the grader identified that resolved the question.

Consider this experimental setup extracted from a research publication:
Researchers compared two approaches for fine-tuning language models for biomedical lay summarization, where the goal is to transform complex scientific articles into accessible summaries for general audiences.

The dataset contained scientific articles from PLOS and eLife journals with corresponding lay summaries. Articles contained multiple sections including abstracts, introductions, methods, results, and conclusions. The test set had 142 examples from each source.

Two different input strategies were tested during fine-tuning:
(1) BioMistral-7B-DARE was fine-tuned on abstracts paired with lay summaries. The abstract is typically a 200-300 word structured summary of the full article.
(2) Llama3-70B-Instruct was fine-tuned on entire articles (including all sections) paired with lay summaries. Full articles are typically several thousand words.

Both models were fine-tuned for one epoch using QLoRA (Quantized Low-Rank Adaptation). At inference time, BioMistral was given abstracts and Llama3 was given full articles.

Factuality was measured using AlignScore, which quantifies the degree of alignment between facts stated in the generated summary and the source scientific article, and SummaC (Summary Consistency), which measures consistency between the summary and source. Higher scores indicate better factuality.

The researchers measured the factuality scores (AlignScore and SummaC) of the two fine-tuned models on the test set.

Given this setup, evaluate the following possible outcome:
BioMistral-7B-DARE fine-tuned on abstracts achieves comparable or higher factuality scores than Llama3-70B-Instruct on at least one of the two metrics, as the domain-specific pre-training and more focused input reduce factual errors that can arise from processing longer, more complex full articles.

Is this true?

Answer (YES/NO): YES